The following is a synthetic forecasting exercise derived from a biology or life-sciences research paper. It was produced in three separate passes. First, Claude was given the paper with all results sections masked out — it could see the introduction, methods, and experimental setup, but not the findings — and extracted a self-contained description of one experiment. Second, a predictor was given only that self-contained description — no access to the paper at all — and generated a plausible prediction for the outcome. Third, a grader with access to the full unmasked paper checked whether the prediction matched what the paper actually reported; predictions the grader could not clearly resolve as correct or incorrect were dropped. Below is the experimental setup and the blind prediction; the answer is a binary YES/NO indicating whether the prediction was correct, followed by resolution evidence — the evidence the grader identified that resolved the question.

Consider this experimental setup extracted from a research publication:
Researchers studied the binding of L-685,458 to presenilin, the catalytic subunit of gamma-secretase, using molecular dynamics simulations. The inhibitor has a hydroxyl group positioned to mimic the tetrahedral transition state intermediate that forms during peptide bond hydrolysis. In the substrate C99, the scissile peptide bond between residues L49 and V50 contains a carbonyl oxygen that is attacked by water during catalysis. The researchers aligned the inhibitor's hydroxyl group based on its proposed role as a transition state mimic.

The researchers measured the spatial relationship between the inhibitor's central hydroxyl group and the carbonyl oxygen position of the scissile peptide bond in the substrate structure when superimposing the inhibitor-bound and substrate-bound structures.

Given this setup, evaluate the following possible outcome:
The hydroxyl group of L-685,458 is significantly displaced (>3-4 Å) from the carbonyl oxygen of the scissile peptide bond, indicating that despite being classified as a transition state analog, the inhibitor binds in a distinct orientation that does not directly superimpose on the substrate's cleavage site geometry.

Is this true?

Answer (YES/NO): NO